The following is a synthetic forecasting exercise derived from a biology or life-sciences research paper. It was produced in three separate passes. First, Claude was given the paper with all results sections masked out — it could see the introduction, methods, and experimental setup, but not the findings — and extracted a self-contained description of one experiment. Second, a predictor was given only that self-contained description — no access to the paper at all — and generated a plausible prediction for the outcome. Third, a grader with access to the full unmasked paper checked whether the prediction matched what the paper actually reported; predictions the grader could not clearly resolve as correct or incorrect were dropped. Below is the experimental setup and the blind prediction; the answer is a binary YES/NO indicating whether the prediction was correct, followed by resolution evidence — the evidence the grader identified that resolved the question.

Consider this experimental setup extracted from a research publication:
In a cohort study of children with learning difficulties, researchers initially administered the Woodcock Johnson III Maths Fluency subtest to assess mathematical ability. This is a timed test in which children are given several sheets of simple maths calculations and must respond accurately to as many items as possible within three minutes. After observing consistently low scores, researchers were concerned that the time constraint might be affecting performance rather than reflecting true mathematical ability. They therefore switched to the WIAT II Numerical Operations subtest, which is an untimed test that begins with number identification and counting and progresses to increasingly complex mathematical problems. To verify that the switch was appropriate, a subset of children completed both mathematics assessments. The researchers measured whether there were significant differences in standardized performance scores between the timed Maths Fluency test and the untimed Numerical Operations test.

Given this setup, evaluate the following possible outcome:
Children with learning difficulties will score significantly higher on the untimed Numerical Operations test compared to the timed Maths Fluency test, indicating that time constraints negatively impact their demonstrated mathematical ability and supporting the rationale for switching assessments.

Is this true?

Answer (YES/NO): NO